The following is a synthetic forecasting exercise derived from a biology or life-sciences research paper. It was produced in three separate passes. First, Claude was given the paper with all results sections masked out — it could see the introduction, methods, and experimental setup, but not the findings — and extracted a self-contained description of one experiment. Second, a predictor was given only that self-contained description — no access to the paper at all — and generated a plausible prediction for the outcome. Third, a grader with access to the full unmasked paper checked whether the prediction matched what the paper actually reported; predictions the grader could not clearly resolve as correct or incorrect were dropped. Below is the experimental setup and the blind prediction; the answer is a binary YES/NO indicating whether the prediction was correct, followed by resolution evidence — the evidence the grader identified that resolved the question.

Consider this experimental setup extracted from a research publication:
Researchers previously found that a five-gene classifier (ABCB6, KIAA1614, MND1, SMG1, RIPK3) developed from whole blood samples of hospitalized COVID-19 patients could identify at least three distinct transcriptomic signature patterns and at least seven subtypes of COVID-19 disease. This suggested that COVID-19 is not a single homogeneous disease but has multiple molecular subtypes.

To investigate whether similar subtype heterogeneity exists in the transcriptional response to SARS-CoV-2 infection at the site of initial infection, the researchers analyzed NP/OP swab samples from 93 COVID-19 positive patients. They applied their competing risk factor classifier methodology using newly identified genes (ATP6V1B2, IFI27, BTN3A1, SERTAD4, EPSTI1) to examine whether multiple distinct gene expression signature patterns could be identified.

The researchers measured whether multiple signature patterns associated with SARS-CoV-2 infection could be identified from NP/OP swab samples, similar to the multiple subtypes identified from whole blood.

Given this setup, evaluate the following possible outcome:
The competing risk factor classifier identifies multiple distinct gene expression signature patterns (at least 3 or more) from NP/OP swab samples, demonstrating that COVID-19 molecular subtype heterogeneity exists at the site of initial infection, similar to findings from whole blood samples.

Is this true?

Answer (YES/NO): YES